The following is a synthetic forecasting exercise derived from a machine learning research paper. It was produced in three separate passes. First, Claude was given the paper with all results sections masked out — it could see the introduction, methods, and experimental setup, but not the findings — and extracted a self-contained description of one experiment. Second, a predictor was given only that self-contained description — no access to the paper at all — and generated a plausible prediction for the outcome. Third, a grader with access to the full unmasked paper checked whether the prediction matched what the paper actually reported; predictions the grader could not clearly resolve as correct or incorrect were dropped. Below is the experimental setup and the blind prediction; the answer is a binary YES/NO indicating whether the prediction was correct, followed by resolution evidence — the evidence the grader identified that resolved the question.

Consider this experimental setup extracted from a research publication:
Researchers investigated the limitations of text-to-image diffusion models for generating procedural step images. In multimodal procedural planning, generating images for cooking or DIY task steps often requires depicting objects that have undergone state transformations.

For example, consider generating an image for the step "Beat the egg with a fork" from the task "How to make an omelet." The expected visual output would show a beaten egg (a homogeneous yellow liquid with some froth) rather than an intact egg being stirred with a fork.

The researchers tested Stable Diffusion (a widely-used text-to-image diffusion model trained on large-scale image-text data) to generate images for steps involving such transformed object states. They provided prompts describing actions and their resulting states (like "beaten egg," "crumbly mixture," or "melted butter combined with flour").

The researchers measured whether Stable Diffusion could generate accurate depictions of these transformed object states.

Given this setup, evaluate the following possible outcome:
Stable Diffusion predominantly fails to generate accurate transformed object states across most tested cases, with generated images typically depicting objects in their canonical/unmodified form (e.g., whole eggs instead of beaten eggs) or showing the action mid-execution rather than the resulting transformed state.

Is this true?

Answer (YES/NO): YES